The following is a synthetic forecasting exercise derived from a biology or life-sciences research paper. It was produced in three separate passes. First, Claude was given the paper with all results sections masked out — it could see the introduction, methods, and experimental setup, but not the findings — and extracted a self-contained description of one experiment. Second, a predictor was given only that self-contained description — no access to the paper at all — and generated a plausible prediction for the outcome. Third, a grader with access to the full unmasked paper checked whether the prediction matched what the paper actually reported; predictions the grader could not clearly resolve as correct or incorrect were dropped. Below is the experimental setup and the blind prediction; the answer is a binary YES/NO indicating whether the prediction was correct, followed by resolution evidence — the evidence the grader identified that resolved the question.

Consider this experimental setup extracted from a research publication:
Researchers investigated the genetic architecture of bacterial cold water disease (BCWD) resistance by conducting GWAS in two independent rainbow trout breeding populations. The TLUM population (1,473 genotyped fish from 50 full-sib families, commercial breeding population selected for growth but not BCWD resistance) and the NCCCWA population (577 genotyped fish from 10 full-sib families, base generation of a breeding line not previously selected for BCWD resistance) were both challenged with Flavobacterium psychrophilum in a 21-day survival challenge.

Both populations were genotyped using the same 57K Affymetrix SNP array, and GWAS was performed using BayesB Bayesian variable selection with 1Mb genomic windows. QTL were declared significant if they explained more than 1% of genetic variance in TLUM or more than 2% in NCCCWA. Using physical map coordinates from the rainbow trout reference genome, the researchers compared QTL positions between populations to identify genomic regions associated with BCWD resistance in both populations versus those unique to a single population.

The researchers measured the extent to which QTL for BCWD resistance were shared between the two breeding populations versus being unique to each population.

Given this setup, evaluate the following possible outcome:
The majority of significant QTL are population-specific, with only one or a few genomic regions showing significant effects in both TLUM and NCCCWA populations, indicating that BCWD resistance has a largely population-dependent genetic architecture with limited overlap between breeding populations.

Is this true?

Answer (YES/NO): NO